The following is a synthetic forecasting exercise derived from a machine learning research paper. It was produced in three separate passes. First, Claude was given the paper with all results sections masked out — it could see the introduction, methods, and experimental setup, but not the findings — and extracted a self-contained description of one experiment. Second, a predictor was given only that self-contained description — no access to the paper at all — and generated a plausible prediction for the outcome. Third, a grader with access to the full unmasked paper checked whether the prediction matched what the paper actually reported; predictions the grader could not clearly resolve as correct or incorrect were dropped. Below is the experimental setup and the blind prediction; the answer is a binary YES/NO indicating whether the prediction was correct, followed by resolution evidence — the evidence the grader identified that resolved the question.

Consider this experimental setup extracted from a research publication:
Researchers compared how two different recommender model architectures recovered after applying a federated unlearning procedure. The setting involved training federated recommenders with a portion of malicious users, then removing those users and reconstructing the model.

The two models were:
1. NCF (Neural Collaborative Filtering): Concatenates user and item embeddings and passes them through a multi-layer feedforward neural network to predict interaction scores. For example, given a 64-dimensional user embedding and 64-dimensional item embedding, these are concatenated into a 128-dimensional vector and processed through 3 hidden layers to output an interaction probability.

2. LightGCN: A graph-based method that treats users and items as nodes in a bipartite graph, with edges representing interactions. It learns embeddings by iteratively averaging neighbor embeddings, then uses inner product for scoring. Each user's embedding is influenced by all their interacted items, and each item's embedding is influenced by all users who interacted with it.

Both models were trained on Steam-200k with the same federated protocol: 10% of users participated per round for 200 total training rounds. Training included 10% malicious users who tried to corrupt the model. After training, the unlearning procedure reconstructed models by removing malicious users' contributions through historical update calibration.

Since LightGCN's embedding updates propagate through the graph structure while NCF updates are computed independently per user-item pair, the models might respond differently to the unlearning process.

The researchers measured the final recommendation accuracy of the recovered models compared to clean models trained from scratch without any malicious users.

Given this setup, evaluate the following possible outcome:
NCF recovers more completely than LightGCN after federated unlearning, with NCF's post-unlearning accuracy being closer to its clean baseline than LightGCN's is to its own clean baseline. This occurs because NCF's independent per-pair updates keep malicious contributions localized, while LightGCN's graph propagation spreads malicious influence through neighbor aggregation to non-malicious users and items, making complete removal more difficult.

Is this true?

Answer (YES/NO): NO